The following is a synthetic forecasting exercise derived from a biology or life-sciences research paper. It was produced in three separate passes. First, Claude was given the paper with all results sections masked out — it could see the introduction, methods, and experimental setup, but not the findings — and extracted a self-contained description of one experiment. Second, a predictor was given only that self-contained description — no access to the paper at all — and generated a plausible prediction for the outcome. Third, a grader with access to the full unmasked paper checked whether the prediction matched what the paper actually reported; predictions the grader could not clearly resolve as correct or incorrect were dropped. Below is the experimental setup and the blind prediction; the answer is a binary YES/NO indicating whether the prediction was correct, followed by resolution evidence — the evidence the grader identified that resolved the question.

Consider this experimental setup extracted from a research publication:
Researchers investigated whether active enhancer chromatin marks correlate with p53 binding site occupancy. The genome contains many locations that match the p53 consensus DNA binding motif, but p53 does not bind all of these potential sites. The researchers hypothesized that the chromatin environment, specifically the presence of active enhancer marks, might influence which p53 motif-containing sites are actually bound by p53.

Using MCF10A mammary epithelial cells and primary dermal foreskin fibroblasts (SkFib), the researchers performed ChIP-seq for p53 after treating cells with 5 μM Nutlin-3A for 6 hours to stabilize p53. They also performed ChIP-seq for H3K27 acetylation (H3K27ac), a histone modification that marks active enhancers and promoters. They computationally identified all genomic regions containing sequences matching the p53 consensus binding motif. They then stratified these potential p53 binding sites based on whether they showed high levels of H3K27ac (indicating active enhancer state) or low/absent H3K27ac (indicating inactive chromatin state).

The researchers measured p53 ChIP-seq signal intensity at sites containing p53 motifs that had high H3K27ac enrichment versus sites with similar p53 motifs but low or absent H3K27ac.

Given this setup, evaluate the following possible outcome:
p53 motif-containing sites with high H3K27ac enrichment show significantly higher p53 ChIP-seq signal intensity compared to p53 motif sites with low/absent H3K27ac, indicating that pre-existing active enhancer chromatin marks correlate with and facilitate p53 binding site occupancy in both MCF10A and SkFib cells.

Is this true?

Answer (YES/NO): YES